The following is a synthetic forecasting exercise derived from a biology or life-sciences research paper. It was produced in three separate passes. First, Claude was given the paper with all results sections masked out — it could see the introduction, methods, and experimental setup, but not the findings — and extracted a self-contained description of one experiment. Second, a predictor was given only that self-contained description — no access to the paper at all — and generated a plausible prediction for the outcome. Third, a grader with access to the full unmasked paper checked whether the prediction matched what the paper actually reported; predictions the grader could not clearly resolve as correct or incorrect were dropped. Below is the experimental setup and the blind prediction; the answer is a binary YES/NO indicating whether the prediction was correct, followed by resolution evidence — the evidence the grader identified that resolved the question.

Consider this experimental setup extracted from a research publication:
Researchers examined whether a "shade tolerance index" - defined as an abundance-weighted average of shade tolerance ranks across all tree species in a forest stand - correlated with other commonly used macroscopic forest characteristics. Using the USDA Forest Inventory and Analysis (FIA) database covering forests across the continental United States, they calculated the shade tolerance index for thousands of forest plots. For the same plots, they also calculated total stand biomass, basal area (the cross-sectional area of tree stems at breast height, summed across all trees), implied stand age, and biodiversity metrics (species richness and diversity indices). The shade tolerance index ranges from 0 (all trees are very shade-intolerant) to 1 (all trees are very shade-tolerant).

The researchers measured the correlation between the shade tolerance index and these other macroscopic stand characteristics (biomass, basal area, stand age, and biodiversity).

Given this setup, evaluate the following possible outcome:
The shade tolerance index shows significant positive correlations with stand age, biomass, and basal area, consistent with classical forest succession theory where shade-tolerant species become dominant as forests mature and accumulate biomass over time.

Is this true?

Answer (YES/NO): NO